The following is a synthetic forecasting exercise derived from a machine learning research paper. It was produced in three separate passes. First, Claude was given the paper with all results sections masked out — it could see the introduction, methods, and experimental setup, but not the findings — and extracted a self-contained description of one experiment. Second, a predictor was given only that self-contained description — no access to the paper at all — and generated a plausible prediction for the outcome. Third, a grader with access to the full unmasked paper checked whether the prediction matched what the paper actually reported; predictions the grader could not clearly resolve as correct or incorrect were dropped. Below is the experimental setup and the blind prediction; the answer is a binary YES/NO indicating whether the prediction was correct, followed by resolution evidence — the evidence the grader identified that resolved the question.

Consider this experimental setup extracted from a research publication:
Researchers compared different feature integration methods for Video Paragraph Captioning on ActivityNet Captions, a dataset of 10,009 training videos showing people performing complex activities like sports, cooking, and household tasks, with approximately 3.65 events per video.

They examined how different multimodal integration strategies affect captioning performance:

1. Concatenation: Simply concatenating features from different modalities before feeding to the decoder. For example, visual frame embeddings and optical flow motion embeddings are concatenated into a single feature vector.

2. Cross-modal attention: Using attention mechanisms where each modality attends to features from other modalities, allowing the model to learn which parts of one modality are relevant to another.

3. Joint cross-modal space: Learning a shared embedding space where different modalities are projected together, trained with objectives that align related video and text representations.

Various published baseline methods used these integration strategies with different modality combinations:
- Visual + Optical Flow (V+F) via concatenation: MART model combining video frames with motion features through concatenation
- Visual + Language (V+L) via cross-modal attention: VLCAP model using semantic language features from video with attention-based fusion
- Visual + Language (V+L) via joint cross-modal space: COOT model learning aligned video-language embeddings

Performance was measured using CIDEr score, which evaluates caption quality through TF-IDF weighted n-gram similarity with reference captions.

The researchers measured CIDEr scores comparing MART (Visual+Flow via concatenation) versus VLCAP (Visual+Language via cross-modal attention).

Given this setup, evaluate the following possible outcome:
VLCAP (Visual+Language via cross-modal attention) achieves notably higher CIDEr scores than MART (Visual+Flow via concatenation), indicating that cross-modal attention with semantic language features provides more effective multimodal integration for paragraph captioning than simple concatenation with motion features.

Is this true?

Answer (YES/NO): YES